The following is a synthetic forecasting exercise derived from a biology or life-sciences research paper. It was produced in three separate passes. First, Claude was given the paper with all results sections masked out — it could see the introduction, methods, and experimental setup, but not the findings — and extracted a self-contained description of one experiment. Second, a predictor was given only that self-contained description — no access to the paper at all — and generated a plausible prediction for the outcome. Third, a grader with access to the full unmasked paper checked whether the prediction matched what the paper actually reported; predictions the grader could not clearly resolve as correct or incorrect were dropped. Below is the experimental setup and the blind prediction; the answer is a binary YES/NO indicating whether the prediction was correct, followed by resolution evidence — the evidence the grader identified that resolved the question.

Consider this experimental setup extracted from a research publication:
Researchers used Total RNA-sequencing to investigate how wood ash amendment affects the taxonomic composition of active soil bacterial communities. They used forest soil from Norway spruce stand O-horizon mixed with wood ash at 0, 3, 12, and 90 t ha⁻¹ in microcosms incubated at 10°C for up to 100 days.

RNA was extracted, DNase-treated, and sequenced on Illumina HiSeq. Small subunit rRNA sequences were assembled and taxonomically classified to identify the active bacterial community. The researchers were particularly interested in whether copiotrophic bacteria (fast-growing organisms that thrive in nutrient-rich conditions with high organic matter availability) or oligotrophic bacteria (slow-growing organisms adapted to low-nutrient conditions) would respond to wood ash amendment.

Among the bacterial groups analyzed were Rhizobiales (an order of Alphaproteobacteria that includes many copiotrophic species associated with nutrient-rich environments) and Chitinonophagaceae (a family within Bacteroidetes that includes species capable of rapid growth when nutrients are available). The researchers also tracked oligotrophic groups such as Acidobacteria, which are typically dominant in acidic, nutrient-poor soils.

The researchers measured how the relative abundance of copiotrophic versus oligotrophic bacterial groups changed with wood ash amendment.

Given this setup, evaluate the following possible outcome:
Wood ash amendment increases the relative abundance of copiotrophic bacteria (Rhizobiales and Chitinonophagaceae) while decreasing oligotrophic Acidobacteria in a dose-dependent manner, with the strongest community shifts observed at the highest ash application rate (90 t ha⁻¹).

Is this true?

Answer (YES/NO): NO